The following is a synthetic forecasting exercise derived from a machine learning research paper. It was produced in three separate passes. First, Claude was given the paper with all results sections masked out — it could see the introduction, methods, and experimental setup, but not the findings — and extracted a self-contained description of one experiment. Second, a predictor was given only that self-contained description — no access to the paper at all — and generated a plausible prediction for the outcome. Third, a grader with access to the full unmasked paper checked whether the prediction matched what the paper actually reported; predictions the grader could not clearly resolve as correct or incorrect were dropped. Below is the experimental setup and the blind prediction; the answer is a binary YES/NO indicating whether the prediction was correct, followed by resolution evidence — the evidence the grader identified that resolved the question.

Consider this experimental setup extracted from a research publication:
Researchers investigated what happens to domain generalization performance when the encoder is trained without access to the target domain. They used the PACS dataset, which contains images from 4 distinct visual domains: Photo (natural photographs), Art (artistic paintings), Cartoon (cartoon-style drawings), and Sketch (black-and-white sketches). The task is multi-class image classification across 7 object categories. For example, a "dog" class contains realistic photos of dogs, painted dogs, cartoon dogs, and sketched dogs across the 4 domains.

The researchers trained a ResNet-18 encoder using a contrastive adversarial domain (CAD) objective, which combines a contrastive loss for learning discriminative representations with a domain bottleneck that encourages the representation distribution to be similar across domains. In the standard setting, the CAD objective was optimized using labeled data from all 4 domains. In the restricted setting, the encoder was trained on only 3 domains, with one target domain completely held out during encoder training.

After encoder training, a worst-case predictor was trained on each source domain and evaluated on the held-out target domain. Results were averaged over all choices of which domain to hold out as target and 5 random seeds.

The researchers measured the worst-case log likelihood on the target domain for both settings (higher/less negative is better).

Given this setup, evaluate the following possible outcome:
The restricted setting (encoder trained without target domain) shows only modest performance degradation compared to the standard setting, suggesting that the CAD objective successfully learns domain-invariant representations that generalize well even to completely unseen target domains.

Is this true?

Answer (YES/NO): NO